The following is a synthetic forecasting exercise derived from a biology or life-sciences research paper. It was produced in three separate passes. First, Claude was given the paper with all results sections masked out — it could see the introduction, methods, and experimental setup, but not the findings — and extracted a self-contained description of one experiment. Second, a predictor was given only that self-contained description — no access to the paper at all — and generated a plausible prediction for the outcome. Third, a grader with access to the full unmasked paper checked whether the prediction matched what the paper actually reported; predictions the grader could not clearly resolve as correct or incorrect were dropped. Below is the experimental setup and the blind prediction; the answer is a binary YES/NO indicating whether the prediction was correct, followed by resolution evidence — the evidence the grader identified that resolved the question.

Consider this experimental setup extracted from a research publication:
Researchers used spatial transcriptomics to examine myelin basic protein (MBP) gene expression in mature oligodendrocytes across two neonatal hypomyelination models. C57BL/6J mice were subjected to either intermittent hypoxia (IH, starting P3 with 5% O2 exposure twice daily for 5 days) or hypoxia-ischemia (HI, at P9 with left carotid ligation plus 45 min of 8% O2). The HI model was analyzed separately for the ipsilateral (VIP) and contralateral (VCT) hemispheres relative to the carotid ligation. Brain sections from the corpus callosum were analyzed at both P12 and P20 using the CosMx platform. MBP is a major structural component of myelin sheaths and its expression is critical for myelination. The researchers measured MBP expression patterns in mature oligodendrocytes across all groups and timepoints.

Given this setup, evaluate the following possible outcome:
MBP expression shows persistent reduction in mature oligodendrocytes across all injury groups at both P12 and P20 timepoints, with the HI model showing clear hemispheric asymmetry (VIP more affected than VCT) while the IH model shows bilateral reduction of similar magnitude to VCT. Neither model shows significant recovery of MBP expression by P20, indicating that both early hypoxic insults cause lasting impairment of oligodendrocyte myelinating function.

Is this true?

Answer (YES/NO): NO